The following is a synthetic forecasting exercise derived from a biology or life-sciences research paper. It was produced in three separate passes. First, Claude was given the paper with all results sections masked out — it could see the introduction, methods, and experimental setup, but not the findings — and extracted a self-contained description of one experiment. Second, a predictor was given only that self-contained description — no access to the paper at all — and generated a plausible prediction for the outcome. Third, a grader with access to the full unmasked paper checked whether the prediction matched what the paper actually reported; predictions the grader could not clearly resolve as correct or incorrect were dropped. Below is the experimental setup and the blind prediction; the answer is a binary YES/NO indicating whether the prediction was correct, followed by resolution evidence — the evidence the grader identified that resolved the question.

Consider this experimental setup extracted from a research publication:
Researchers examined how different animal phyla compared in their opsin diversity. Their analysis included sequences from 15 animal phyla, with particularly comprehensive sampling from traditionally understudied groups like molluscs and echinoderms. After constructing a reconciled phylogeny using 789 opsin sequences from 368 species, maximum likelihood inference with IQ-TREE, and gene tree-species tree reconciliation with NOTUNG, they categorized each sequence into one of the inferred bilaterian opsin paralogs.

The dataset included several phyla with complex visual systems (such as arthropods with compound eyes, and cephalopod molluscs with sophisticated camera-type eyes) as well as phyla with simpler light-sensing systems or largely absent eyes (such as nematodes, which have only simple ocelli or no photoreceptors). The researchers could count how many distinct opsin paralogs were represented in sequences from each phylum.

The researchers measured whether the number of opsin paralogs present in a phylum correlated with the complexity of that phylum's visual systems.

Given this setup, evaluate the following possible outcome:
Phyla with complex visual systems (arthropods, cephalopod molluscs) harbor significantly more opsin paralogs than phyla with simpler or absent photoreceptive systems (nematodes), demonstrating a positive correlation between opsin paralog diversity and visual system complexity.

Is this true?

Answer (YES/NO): NO